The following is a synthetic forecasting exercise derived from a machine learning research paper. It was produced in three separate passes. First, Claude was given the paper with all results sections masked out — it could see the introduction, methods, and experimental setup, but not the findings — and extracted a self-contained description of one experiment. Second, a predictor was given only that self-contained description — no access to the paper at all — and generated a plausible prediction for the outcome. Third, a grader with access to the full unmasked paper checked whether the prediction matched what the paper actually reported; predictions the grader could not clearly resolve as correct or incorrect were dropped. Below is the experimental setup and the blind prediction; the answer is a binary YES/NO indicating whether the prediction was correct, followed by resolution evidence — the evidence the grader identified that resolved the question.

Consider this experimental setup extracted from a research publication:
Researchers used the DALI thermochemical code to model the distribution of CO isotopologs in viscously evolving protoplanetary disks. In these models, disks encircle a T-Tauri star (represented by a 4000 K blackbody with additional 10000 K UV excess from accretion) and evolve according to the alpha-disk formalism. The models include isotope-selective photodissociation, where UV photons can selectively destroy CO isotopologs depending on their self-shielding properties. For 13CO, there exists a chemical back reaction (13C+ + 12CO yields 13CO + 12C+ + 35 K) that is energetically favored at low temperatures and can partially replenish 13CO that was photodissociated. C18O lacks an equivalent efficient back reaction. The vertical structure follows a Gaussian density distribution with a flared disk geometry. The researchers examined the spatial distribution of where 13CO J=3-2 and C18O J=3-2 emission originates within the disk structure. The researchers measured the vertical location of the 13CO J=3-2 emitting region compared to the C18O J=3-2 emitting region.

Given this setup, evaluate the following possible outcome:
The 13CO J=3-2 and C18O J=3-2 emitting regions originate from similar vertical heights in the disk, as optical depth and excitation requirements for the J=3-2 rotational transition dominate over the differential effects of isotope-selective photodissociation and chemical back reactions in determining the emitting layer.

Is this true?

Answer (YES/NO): NO